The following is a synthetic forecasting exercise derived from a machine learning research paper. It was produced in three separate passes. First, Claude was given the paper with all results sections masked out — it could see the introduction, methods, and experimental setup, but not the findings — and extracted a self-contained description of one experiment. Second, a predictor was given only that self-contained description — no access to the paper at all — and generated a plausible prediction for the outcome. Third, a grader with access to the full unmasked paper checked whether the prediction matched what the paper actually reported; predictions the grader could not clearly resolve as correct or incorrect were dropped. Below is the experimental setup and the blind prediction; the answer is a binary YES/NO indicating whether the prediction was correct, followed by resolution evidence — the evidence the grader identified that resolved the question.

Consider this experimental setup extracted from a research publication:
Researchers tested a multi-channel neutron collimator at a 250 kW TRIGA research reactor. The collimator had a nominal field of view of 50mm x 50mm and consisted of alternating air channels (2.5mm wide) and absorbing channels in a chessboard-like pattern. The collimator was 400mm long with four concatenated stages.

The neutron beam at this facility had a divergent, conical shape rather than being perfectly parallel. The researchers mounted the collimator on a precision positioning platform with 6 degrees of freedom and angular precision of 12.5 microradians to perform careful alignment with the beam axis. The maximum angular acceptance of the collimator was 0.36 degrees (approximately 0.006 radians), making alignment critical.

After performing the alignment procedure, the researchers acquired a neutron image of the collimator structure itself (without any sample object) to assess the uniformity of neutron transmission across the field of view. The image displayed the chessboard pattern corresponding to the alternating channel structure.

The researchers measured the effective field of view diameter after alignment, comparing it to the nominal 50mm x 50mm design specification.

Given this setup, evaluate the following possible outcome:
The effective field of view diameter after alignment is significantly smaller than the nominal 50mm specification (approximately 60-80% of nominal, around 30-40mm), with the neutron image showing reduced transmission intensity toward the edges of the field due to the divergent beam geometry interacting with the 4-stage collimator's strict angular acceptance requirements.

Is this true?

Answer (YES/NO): YES